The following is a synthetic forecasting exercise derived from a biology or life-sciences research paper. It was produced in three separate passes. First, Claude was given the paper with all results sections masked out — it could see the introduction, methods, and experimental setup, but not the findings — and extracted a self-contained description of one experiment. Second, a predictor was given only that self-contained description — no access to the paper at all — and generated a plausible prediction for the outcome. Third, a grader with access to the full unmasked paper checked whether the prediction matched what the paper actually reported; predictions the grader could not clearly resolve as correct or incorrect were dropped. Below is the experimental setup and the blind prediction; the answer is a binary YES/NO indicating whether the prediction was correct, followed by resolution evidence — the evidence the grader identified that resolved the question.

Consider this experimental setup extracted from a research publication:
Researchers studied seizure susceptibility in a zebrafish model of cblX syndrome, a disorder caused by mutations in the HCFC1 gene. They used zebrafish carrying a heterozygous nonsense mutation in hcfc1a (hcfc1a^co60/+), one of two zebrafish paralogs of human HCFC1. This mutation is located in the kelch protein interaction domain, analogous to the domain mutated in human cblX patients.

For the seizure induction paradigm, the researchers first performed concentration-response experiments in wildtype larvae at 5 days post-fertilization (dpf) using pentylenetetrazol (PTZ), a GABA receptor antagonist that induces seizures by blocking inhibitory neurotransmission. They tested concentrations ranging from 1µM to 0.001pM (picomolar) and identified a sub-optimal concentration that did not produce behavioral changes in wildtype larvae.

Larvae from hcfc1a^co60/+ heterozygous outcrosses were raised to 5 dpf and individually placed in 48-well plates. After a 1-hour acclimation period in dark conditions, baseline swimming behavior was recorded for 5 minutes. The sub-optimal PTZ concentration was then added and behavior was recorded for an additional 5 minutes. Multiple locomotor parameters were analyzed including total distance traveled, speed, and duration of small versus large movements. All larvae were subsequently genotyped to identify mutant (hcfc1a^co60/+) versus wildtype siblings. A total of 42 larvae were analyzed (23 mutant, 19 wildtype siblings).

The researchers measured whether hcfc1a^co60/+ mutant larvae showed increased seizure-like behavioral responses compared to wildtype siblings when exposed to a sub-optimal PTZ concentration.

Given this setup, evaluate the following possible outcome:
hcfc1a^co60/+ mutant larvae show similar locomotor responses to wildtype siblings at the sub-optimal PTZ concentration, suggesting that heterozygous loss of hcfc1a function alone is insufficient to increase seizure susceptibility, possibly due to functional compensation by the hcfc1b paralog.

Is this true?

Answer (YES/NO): YES